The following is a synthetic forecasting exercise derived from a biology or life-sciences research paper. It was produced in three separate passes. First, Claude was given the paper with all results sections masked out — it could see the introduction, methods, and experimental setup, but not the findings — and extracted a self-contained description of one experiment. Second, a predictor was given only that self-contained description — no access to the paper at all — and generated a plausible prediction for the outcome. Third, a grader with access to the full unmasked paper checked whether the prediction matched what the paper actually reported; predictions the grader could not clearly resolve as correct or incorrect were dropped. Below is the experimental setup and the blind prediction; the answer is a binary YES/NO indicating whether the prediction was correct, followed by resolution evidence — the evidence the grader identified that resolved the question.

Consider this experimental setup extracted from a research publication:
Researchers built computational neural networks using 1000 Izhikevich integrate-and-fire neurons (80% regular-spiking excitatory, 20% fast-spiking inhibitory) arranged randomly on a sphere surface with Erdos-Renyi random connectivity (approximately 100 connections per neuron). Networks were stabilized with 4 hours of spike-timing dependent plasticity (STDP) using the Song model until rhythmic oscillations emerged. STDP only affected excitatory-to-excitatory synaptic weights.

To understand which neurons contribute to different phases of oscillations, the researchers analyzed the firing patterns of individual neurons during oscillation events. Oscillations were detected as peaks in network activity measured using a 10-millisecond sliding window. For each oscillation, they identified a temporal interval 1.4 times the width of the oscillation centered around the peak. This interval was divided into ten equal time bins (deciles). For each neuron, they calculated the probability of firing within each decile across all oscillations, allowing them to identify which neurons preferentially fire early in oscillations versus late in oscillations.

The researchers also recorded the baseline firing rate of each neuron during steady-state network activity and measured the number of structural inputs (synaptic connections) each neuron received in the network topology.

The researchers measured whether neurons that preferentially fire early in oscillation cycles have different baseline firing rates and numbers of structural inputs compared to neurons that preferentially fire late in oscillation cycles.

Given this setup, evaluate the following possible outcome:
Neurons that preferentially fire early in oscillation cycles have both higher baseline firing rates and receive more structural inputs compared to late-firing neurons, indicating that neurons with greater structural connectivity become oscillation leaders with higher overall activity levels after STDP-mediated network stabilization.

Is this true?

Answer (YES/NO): NO